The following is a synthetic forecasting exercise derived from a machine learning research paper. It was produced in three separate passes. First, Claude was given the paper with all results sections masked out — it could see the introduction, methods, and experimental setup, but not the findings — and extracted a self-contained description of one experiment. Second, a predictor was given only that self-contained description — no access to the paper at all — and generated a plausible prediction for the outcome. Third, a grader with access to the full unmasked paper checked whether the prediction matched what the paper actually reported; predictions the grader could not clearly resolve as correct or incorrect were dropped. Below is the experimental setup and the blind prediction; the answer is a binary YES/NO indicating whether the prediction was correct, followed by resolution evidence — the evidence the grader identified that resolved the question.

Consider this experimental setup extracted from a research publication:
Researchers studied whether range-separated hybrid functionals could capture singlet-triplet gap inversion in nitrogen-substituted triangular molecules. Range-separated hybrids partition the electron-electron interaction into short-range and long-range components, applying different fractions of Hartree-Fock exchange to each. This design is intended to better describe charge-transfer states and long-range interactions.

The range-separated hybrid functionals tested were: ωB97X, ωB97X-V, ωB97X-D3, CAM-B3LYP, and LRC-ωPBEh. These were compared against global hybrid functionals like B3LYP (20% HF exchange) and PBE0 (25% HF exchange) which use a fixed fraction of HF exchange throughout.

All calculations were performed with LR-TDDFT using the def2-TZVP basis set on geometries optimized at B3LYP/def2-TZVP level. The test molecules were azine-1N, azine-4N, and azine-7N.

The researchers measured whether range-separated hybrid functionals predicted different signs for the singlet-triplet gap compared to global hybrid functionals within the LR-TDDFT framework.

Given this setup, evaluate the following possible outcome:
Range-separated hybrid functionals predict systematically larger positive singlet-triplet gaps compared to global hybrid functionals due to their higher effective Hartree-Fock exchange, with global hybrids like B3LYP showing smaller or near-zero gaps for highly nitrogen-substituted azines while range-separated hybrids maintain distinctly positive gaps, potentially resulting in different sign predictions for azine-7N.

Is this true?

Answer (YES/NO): NO